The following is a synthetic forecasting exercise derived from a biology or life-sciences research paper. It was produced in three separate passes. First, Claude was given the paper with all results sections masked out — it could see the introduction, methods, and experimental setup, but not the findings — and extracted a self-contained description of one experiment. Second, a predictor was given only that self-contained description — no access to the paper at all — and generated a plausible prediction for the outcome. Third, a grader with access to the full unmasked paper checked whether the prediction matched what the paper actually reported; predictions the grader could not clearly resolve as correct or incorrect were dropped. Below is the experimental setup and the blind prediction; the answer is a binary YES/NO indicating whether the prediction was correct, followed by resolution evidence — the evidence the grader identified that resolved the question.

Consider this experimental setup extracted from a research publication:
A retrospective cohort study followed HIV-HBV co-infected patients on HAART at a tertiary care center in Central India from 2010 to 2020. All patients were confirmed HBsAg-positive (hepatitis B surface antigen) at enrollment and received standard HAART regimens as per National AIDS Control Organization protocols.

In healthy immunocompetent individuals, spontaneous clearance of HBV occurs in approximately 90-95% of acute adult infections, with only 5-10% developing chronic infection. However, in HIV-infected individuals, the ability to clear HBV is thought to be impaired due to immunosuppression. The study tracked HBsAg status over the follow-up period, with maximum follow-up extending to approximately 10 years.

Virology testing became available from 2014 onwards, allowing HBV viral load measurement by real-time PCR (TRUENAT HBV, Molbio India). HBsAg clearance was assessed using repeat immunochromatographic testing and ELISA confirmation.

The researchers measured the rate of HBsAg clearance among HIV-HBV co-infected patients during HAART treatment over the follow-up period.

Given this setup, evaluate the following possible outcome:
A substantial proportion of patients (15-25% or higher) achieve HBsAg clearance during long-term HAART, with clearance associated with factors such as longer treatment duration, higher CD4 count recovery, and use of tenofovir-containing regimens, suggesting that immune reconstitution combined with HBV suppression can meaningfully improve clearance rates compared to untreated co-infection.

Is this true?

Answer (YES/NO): NO